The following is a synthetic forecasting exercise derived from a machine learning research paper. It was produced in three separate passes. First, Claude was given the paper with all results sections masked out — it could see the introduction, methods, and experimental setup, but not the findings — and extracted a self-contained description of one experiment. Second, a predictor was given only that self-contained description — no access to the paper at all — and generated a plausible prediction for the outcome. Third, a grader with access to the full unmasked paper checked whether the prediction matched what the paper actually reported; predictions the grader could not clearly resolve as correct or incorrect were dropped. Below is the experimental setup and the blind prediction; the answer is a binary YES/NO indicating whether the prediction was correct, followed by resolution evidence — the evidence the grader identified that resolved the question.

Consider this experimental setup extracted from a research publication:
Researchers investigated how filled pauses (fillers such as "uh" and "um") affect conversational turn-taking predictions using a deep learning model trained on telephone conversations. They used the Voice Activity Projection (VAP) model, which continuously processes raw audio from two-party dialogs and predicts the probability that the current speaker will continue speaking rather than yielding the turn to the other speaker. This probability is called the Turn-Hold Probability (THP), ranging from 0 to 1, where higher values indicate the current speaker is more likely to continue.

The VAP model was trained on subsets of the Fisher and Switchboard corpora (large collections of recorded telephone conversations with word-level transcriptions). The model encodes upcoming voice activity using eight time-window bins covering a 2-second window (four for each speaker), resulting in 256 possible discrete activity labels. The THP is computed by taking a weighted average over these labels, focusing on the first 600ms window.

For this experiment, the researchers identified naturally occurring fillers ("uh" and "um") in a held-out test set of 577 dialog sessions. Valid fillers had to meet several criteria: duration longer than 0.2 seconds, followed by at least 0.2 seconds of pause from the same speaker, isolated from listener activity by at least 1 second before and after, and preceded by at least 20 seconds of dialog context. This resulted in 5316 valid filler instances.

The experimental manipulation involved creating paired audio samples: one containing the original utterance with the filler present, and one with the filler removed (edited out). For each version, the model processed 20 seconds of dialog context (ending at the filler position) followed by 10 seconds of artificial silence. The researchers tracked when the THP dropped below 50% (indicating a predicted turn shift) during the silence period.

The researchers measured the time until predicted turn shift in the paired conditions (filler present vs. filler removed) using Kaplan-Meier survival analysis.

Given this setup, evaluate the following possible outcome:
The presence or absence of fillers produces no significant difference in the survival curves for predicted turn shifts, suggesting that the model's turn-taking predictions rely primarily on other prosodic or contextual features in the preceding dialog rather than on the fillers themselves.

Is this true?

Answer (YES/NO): NO